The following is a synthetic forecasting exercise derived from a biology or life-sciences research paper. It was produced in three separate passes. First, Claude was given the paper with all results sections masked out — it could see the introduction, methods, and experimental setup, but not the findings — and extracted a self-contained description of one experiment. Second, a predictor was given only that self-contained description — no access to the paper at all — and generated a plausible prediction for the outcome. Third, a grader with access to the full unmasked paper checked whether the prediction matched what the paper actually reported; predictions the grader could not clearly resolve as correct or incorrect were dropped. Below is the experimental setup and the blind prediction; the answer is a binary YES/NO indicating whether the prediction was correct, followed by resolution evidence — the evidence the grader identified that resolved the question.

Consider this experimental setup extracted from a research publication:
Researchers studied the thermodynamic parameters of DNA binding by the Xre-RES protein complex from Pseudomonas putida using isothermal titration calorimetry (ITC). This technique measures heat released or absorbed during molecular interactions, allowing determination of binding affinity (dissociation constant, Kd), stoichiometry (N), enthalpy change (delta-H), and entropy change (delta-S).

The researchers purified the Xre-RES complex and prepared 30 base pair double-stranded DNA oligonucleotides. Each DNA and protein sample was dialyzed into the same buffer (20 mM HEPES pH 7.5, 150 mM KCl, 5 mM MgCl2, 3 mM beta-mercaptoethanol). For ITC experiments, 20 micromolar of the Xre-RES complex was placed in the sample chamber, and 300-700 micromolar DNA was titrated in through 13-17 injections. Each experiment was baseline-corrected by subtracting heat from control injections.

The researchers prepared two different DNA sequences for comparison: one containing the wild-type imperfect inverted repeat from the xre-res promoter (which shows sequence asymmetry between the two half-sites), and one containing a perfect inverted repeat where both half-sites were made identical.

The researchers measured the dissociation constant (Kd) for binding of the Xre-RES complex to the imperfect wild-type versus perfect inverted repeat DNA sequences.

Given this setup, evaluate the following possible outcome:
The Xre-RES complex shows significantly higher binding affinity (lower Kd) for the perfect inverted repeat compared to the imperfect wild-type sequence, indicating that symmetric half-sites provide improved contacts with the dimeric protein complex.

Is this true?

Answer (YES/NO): NO